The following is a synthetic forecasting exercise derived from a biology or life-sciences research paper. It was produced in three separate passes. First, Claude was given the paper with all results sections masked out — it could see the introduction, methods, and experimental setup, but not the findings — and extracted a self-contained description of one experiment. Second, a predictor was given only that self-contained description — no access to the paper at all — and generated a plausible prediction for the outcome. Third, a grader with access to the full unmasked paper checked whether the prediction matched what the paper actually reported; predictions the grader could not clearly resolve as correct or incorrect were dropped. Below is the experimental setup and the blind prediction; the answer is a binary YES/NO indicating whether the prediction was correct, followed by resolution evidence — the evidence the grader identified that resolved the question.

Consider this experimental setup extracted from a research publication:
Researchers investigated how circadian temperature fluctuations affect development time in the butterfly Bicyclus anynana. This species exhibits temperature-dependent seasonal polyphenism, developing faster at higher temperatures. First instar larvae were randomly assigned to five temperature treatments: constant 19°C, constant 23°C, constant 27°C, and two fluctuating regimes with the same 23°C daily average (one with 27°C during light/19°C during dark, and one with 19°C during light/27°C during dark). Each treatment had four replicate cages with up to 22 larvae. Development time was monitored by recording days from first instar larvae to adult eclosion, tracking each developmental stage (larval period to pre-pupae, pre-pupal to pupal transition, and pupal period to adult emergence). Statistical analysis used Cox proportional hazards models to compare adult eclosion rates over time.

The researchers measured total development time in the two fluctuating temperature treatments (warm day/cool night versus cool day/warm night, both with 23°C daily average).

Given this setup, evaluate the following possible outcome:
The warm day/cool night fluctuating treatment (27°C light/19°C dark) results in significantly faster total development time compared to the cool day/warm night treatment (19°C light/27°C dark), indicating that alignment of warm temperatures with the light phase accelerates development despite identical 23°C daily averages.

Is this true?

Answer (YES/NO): YES